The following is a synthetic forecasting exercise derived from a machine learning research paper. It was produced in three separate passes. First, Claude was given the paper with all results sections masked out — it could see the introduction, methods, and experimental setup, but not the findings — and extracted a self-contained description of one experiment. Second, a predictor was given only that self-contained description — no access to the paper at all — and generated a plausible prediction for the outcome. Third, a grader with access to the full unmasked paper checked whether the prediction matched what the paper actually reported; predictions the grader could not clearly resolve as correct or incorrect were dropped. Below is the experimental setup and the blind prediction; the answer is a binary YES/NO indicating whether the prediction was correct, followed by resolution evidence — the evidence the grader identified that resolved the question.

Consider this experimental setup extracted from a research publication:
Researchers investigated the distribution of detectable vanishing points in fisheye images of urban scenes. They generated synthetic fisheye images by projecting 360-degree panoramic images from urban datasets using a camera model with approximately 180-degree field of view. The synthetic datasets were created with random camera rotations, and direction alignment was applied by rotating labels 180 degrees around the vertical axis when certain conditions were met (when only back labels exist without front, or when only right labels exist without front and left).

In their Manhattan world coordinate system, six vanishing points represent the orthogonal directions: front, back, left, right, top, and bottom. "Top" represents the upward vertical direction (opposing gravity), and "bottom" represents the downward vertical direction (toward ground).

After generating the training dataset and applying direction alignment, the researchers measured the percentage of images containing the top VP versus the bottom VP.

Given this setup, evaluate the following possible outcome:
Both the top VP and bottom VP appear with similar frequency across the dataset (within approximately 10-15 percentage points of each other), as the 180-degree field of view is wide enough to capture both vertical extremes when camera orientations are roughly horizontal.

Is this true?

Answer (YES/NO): YES